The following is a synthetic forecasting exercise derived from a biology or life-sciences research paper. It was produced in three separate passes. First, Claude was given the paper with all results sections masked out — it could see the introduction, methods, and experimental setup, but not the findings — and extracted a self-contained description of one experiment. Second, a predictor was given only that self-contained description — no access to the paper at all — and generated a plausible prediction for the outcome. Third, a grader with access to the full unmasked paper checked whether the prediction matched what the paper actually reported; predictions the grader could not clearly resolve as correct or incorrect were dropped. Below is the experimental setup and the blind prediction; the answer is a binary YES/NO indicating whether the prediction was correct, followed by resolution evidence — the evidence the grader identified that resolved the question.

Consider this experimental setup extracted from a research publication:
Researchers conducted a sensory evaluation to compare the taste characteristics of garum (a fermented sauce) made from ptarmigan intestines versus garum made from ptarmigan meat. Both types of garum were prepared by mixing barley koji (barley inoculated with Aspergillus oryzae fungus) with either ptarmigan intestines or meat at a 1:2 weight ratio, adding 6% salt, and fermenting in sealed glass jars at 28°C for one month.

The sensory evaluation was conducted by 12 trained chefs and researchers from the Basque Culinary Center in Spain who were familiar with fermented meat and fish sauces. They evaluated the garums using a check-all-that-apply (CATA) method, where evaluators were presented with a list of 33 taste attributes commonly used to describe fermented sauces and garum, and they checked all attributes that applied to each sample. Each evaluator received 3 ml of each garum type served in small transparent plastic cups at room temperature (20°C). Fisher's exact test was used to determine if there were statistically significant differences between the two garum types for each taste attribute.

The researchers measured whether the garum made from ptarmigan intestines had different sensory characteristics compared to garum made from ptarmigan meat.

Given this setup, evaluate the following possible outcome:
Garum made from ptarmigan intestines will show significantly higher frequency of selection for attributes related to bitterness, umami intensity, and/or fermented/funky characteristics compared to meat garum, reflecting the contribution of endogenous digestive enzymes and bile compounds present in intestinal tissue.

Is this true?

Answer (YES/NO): NO